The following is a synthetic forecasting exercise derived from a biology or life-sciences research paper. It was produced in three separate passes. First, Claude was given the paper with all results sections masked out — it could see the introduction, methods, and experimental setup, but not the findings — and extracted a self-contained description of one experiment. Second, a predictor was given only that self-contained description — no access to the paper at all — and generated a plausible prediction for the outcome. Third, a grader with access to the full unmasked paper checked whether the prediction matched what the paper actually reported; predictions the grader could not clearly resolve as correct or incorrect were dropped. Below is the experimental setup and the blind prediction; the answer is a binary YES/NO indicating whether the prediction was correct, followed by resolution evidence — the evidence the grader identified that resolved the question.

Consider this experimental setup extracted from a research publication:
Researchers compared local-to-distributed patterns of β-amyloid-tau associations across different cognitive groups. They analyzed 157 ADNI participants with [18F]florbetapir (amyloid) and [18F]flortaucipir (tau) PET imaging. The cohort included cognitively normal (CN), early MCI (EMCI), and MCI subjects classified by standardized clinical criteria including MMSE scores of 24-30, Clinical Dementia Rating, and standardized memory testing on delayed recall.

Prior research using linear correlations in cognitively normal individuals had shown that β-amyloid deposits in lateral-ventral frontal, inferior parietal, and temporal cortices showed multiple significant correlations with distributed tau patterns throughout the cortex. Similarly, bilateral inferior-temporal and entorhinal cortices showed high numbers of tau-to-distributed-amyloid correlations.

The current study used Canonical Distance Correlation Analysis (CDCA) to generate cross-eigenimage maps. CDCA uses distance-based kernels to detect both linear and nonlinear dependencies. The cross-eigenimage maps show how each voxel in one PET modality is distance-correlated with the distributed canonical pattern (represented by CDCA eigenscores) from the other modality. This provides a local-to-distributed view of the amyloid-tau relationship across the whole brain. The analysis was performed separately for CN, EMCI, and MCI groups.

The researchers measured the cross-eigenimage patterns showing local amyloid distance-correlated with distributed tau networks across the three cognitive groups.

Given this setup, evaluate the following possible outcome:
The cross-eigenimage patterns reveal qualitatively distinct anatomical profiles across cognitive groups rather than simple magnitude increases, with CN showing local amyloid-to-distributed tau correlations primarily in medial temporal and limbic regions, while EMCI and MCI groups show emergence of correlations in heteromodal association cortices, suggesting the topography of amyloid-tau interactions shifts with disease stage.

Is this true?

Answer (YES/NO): NO